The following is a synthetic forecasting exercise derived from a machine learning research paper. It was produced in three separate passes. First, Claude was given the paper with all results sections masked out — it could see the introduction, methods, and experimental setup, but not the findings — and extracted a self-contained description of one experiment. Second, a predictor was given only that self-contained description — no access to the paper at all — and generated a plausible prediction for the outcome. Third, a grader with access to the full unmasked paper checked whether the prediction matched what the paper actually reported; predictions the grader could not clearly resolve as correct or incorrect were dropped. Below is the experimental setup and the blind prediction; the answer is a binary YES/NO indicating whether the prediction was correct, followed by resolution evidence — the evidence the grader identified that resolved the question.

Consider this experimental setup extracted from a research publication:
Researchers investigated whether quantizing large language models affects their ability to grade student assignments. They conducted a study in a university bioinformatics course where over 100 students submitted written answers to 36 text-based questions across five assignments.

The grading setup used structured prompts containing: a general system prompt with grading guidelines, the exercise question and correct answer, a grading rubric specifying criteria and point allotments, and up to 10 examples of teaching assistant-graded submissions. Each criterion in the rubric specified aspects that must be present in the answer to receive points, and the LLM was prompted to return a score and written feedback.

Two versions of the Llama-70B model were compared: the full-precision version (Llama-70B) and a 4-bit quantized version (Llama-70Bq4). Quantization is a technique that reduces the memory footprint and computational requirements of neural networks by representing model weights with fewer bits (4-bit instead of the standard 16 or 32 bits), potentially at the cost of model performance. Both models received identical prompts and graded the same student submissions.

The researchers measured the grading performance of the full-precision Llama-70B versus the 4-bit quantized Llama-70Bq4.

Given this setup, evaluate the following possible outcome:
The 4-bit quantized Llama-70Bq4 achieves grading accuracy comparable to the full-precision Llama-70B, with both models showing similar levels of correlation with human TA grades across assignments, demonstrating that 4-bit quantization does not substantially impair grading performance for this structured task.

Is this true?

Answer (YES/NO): YES